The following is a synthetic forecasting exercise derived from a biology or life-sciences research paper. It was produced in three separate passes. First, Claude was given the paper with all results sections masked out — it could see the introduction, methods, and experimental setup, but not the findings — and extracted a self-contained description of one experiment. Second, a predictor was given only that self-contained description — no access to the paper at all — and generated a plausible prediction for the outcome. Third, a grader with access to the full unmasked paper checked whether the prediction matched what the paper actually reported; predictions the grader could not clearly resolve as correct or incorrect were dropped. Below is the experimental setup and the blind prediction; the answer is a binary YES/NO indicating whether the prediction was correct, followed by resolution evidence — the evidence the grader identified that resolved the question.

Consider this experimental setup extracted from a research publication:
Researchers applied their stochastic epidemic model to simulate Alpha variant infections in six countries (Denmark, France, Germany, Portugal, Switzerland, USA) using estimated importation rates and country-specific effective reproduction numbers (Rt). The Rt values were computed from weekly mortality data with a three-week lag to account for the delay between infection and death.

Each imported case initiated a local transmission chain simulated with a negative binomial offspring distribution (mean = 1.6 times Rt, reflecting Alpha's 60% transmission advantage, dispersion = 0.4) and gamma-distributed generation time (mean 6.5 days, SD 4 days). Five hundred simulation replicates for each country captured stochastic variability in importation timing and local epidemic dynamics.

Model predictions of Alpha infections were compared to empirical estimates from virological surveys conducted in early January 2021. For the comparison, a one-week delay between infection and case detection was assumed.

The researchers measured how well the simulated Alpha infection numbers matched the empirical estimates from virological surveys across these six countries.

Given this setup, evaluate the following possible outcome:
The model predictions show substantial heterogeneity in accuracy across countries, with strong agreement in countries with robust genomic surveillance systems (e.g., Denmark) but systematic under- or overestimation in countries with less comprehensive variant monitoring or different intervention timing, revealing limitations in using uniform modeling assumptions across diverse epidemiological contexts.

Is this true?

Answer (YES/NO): NO